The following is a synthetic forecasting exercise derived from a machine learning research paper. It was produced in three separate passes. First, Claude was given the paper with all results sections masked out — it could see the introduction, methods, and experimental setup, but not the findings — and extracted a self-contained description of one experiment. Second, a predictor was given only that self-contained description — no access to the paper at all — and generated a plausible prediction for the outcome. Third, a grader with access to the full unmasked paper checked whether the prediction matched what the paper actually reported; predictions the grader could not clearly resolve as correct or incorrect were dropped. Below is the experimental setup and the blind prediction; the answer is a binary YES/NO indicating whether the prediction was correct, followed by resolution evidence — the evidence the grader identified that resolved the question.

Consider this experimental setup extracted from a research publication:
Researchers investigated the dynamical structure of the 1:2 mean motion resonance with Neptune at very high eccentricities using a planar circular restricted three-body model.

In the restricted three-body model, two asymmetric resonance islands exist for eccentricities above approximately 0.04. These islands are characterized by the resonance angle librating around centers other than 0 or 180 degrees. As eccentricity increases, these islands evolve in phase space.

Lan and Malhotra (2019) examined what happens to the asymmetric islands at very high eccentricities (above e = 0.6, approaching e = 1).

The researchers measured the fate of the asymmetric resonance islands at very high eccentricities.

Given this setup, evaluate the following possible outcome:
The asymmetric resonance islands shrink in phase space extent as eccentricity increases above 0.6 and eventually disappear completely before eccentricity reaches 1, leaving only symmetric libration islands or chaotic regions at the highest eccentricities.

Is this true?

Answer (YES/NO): NO